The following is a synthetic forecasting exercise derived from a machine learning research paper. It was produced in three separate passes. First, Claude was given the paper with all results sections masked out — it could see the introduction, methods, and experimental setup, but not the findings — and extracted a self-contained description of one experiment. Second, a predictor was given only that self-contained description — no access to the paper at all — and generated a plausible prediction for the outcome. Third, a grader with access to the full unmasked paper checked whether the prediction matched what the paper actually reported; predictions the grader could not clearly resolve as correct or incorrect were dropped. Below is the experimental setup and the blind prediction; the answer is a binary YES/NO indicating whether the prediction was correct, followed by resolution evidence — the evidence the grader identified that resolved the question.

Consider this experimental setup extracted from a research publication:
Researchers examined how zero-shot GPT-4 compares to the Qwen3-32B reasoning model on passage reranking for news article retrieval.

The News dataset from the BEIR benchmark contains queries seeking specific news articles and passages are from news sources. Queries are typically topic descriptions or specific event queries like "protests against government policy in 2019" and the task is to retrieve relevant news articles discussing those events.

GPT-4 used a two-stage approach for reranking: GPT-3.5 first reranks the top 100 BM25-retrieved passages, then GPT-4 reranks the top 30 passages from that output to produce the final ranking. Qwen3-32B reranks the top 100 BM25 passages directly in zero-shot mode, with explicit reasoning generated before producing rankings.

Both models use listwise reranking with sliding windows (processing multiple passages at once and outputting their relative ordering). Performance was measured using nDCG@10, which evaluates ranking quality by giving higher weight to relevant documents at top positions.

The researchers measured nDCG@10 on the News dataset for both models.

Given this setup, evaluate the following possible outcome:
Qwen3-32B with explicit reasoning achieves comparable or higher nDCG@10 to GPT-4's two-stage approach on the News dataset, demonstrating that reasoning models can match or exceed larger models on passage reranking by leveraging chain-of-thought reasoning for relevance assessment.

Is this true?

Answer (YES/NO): NO